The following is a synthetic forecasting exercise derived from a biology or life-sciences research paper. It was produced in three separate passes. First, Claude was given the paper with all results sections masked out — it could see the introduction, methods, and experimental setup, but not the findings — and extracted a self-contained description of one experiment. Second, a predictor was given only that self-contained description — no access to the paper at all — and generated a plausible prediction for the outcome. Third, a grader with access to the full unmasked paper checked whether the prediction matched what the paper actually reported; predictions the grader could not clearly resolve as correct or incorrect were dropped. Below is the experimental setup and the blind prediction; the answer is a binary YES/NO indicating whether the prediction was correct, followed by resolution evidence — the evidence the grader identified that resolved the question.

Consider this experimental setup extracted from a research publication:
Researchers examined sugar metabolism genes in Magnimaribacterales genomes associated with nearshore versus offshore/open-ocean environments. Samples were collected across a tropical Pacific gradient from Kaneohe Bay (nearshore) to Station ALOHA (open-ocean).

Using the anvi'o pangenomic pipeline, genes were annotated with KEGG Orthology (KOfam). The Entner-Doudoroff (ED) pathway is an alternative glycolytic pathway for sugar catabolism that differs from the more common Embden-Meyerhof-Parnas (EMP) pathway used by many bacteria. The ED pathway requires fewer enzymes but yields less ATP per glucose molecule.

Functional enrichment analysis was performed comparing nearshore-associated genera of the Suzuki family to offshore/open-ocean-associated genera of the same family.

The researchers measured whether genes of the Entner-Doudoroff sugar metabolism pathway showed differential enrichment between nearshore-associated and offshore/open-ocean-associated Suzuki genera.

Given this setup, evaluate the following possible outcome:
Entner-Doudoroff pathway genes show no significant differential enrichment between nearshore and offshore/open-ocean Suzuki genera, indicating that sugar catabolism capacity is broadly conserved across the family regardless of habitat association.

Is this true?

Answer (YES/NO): NO